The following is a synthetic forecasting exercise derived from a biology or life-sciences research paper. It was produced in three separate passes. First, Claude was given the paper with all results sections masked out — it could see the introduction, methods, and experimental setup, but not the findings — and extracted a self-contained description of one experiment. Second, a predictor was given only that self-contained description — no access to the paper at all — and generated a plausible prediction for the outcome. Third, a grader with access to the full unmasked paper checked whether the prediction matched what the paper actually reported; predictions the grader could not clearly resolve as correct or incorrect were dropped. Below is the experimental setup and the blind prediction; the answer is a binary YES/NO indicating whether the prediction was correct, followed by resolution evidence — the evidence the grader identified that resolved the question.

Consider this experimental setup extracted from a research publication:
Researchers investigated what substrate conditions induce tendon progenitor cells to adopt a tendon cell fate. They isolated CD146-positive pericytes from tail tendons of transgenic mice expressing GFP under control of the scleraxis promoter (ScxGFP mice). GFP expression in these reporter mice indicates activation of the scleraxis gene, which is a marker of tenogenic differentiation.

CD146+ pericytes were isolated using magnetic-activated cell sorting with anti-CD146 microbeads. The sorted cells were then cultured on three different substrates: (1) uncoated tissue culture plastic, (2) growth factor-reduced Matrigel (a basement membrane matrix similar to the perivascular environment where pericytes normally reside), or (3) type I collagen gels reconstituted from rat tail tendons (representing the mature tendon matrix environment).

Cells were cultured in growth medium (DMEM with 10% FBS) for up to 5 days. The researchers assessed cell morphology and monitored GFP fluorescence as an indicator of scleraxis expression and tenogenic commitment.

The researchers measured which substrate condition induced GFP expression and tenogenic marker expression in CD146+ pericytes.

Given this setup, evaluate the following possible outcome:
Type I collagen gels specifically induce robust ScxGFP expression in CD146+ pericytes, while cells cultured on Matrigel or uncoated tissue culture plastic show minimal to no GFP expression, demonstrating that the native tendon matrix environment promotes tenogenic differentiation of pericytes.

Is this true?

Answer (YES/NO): YES